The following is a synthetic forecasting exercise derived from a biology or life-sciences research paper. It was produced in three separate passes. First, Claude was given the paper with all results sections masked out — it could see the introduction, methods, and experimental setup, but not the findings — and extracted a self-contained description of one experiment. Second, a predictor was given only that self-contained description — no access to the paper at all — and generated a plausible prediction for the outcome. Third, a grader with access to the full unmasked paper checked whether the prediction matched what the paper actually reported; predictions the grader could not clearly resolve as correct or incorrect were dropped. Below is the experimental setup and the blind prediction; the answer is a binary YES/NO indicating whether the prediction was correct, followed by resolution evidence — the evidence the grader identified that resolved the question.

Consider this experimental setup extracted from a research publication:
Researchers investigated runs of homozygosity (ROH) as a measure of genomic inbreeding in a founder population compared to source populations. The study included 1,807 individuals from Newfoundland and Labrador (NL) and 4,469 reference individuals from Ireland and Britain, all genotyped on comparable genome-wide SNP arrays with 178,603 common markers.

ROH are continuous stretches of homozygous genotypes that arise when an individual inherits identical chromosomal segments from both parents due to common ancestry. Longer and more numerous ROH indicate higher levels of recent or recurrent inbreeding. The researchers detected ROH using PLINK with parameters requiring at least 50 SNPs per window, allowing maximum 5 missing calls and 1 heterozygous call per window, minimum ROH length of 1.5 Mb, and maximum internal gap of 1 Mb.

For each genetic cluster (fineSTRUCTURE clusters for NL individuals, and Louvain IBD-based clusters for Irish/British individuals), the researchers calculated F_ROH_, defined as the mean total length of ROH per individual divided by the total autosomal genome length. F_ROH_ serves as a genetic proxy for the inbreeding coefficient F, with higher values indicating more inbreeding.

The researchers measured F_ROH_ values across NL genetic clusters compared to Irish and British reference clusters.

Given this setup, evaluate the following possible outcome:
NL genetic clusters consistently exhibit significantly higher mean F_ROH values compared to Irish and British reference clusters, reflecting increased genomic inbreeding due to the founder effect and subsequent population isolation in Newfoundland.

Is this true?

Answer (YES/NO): YES